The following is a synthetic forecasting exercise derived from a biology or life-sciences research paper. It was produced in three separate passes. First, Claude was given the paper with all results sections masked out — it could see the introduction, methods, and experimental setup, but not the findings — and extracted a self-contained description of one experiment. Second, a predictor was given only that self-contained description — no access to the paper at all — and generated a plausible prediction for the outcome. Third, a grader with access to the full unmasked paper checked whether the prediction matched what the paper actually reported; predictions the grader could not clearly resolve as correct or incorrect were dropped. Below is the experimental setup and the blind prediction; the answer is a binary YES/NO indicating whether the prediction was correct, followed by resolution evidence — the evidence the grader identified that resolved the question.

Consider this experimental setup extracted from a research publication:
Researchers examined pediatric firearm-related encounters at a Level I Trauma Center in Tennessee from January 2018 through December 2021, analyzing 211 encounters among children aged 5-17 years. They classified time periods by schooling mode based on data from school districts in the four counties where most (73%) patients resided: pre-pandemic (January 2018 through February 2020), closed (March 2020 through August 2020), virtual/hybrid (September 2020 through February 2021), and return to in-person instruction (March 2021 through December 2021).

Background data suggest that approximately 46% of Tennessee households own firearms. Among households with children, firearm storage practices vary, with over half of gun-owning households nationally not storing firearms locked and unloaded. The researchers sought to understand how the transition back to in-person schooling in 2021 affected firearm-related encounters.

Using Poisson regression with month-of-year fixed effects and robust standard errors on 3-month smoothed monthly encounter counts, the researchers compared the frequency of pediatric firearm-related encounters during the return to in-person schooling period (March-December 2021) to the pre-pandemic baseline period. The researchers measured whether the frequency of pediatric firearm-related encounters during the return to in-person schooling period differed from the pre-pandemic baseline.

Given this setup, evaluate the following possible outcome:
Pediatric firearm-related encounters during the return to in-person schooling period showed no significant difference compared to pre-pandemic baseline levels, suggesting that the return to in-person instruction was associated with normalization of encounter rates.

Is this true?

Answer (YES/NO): NO